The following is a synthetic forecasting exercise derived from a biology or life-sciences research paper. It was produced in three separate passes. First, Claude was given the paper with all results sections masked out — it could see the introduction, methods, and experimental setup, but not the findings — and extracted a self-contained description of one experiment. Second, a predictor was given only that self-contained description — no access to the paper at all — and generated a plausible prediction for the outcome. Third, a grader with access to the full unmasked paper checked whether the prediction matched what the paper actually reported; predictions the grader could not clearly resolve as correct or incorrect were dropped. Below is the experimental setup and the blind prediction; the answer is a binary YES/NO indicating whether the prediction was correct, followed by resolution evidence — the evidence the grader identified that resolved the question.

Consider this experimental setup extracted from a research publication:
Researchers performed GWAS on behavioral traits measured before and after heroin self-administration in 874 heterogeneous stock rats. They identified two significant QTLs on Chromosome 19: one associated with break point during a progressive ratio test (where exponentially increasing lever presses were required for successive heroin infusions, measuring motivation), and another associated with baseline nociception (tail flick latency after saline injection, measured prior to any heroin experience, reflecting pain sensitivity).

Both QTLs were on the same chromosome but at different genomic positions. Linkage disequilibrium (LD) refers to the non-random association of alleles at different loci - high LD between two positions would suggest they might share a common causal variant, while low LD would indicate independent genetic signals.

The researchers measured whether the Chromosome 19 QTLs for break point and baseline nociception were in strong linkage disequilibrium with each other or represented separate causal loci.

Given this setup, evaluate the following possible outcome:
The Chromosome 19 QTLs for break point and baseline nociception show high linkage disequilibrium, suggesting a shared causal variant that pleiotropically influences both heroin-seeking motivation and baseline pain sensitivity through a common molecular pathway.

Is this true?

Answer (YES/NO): NO